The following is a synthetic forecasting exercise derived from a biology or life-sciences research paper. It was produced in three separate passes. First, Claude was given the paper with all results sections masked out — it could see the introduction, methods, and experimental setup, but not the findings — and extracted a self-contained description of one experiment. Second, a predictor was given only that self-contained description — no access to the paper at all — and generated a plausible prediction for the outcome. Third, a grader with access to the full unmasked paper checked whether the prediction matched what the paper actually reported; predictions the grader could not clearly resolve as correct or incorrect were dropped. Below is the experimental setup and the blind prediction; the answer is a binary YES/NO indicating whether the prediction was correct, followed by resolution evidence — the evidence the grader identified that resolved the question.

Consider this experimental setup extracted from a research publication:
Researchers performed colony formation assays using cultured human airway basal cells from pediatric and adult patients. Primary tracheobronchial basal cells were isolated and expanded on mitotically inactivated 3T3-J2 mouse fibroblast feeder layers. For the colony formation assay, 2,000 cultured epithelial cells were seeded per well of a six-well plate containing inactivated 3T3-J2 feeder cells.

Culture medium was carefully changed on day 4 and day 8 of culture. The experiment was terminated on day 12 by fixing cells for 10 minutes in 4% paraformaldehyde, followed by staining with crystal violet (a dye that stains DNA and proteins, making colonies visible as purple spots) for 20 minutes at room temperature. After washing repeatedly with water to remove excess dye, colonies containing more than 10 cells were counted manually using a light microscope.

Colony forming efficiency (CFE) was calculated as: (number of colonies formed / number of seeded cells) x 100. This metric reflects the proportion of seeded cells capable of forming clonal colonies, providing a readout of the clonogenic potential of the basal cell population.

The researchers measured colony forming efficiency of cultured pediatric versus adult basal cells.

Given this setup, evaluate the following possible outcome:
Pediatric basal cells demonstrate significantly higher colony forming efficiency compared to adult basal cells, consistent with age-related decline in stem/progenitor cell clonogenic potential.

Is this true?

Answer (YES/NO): NO